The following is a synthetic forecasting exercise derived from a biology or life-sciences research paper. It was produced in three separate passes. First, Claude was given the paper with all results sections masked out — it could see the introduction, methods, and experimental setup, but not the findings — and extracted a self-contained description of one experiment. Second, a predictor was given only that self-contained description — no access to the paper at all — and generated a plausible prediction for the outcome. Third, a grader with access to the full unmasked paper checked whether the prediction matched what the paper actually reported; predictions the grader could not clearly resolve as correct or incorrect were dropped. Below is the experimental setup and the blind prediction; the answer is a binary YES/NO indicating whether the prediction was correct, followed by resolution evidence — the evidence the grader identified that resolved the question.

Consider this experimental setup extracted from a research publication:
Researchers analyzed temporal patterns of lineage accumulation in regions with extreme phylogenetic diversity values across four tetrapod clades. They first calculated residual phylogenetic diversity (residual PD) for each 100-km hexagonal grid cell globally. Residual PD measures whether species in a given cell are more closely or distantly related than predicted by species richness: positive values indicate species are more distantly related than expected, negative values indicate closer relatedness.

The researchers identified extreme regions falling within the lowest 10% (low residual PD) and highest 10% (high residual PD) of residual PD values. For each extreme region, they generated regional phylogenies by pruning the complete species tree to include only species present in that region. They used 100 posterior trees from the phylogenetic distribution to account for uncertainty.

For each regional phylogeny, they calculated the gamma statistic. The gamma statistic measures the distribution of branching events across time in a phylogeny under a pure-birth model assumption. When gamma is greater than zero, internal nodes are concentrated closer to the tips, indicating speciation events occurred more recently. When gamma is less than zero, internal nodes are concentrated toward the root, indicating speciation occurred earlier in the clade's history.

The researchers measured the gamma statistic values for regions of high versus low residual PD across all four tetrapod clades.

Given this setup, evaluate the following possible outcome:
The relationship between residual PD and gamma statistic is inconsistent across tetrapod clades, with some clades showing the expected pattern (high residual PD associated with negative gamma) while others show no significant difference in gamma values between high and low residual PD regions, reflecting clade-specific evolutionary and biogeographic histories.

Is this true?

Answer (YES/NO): NO